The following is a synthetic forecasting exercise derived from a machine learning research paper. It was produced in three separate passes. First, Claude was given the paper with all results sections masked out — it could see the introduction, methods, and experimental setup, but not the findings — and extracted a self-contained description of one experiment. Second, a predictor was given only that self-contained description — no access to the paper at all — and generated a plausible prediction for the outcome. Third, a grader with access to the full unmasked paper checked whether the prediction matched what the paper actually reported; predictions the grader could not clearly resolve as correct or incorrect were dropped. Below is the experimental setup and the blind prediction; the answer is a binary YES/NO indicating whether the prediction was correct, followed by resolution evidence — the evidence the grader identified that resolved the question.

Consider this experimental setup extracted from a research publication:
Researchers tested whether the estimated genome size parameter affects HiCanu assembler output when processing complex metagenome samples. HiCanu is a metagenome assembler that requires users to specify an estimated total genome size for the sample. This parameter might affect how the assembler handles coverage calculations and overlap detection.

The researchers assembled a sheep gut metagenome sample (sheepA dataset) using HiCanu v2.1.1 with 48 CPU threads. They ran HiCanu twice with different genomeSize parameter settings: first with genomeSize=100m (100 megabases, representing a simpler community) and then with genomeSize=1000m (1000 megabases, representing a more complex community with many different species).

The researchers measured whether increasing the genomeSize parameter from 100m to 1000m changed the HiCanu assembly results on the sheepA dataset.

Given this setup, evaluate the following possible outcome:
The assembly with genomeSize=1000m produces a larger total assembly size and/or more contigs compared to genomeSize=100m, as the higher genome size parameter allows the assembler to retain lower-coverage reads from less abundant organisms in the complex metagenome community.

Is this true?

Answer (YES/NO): NO